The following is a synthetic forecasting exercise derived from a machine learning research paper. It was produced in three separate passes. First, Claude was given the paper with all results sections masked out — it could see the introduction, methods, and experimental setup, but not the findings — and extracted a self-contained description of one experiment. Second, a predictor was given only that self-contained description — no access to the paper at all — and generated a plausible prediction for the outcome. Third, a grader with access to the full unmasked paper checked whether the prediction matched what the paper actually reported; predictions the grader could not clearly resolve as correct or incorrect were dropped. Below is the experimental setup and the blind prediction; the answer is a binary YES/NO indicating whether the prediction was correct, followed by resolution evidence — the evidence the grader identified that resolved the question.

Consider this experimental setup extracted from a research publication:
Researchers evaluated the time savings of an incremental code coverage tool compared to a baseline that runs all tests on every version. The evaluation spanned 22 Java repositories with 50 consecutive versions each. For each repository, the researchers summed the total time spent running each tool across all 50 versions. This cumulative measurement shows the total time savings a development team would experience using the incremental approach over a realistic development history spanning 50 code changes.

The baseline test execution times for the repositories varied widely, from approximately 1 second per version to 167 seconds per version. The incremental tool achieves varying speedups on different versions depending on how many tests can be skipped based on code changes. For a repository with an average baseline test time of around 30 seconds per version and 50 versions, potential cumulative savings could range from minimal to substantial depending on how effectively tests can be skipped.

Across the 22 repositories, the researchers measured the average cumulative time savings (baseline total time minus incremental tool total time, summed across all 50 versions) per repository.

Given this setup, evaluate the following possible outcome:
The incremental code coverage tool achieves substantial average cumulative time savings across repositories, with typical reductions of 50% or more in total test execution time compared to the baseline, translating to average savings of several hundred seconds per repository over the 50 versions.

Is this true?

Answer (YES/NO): NO